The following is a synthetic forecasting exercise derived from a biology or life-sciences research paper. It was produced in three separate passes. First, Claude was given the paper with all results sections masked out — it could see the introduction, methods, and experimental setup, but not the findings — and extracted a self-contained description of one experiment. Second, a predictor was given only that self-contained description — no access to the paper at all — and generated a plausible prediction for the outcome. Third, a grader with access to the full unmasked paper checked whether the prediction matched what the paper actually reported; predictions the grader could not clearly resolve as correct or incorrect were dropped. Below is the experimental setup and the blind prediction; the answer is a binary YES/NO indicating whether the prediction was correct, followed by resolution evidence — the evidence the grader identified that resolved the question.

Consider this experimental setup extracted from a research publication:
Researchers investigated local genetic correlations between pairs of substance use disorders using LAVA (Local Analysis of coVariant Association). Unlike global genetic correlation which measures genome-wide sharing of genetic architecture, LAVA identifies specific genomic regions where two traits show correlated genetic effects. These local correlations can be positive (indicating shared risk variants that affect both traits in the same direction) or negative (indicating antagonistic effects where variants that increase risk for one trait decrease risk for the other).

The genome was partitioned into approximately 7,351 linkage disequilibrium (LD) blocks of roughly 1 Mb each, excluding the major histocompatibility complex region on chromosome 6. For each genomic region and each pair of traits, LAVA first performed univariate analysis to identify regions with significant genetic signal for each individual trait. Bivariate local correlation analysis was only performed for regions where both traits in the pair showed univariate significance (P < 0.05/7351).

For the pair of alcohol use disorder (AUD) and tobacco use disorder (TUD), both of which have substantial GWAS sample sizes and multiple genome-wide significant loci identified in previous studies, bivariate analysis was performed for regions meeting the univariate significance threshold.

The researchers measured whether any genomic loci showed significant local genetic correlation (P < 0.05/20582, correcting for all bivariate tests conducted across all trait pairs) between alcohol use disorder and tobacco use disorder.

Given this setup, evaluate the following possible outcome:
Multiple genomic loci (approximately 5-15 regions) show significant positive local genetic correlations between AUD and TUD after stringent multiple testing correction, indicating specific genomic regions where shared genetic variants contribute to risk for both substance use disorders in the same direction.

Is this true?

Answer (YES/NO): NO